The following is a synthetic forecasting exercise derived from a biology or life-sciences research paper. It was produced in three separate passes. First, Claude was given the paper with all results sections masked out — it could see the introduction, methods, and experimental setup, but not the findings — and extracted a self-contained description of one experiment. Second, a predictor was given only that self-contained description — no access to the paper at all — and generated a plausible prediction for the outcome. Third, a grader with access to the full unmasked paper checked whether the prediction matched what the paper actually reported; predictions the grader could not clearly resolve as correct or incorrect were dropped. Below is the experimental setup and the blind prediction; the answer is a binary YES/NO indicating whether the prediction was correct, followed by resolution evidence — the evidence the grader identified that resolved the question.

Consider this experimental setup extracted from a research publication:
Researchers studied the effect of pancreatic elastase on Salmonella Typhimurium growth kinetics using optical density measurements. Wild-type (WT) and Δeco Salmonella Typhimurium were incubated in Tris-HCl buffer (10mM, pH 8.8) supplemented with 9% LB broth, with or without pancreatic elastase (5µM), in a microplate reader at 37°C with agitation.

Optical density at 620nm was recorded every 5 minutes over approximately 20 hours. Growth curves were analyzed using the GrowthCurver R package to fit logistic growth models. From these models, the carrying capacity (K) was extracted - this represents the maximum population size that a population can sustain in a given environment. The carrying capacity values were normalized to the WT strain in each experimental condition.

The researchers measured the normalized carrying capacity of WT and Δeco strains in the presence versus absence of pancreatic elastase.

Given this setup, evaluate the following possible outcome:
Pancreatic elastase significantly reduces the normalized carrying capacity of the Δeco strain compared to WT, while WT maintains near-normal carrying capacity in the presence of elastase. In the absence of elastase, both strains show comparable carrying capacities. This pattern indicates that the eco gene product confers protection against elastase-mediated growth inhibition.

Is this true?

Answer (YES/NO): YES